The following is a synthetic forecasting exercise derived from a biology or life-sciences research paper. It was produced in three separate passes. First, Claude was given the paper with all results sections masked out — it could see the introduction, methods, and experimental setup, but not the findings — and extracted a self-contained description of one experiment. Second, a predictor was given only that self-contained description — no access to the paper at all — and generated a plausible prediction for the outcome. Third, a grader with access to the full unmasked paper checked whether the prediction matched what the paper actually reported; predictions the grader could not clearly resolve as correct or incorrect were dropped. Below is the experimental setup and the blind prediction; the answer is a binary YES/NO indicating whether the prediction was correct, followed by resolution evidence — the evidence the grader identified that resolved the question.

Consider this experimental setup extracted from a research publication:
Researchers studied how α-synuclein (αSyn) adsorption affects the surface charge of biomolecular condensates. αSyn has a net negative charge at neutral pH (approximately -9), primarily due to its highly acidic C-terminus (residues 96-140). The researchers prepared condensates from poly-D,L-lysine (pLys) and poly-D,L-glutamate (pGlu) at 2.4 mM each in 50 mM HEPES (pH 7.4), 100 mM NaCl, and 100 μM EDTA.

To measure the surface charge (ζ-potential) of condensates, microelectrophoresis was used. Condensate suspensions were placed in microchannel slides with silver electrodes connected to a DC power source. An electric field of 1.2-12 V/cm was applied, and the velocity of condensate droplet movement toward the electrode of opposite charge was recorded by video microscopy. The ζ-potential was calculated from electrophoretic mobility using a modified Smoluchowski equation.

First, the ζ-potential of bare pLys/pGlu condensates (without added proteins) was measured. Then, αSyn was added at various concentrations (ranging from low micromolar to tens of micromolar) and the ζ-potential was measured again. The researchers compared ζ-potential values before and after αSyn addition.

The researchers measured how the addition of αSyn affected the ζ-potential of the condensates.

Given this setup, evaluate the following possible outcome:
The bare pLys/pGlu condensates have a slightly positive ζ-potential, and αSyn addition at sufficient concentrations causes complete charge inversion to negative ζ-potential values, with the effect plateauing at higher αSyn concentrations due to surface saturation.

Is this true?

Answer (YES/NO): NO